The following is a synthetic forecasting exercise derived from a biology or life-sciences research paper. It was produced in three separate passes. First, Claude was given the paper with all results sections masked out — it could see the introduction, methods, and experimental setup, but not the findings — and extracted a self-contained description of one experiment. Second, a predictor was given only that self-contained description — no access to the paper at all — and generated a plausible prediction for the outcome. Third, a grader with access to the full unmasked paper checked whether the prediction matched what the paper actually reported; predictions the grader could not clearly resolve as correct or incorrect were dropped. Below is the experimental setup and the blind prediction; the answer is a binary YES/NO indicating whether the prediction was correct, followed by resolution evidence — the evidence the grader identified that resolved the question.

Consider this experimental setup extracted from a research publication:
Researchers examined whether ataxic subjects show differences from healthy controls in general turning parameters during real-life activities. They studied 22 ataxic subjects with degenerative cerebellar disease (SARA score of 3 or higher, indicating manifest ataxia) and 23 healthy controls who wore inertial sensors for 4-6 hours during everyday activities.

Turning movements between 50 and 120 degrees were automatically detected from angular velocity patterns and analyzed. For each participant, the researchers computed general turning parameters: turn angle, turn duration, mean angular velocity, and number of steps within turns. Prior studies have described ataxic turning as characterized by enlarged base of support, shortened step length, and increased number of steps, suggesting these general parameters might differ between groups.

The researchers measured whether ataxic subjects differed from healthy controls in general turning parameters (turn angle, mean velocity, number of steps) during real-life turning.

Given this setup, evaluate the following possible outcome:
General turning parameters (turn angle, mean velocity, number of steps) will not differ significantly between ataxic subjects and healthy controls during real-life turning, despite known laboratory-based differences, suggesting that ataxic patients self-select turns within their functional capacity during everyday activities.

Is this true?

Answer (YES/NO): YES